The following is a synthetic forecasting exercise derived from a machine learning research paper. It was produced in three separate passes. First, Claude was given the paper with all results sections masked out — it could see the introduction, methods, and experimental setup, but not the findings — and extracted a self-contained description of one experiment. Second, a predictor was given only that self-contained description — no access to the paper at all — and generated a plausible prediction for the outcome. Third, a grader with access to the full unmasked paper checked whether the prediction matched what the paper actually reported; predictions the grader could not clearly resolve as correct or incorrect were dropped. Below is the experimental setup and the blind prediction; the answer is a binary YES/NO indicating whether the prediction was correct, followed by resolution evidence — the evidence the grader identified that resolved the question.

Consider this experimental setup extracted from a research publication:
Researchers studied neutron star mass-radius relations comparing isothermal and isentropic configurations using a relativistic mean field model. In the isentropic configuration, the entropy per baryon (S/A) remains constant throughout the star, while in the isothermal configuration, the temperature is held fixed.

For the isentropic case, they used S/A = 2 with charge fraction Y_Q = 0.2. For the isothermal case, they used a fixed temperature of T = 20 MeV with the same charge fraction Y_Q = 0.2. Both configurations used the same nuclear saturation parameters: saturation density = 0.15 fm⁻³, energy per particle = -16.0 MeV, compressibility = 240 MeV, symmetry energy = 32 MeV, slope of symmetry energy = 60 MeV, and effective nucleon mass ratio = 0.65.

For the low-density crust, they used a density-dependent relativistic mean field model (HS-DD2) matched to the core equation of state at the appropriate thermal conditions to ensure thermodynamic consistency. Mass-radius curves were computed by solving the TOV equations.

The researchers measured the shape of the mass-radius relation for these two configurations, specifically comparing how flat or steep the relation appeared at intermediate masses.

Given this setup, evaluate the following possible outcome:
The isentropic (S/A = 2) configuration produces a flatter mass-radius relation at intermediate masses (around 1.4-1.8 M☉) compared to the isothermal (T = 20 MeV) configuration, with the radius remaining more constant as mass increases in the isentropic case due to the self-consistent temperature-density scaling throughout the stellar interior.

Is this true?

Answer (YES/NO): NO